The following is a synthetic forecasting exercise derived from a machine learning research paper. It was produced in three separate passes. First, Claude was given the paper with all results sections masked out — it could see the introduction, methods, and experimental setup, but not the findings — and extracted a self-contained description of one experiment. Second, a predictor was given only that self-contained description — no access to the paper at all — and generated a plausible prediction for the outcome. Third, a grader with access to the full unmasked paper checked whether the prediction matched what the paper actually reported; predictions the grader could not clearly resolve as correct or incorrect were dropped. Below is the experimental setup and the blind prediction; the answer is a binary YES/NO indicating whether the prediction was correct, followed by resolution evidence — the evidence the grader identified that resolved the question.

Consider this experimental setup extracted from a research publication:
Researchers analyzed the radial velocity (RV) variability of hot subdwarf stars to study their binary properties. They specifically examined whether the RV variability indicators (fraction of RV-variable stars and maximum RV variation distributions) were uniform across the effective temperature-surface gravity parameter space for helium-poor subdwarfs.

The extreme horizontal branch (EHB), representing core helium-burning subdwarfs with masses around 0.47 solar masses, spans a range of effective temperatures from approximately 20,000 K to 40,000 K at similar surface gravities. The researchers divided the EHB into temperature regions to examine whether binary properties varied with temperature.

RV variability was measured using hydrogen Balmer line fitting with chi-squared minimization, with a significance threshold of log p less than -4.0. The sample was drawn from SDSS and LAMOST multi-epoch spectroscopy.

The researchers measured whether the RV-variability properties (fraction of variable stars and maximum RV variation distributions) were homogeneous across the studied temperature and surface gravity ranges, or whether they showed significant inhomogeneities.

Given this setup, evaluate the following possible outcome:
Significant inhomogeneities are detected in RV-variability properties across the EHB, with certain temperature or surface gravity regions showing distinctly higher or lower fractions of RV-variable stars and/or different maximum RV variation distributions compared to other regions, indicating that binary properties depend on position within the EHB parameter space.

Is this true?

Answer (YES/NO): NO